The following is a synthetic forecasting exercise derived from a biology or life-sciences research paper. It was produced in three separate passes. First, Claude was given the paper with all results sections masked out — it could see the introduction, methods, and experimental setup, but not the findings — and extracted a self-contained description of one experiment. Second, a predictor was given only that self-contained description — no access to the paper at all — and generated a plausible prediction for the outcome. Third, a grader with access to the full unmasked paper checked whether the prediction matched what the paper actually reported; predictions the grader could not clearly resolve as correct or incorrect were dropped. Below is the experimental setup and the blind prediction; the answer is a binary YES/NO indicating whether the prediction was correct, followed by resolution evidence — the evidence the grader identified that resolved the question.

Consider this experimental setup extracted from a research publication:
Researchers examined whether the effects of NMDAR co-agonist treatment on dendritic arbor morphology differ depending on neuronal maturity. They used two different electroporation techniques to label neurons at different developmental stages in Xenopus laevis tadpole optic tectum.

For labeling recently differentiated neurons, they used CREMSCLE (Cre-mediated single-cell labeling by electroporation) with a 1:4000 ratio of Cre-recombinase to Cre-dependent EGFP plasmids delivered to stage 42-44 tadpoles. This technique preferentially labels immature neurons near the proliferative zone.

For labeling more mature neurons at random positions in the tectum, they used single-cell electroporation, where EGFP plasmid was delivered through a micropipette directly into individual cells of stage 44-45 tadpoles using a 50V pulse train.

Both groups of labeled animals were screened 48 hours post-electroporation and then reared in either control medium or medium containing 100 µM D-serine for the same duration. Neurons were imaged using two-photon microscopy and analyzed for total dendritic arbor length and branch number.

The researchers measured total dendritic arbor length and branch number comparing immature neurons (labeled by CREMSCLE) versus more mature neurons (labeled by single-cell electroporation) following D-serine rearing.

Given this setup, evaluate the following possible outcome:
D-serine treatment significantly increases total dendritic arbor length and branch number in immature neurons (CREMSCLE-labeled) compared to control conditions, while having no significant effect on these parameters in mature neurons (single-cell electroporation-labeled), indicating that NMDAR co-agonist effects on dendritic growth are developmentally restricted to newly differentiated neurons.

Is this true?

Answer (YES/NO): NO